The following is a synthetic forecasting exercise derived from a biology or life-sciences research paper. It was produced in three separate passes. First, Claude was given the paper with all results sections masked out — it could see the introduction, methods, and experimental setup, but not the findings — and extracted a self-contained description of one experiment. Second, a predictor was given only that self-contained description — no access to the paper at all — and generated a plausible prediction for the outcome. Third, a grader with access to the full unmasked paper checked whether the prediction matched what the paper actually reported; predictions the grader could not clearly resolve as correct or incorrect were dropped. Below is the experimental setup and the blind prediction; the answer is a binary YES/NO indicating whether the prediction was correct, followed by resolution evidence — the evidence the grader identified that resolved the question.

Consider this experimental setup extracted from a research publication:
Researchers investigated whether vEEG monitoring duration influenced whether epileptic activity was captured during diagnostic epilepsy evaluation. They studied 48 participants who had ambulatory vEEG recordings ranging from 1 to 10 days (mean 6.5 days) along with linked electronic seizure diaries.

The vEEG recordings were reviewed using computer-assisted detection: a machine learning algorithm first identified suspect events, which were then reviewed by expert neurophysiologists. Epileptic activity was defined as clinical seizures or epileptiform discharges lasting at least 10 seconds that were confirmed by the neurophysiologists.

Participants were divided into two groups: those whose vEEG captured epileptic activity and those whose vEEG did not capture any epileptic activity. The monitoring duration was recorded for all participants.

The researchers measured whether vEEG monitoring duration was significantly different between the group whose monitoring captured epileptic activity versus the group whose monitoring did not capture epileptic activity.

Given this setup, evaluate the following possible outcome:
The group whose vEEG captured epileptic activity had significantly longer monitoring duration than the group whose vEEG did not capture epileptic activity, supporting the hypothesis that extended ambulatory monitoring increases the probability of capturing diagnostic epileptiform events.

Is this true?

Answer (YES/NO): NO